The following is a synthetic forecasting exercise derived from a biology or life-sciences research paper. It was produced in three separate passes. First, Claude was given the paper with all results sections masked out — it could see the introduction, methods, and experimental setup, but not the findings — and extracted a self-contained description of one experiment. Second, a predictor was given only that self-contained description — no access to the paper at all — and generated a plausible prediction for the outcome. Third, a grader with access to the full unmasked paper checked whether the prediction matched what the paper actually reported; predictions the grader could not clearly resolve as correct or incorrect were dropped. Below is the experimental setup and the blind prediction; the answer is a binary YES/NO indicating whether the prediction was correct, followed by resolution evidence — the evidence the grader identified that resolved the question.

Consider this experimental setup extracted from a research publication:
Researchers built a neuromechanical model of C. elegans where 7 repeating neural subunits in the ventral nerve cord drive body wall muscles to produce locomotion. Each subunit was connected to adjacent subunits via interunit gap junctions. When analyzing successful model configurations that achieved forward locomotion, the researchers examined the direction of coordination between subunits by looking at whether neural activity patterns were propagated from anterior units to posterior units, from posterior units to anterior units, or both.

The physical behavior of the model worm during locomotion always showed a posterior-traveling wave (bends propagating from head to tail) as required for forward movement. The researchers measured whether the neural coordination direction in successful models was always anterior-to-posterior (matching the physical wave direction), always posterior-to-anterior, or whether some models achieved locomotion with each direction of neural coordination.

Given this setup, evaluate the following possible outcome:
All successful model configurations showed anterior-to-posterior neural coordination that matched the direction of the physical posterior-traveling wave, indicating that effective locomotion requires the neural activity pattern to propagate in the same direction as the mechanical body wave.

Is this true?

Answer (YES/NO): NO